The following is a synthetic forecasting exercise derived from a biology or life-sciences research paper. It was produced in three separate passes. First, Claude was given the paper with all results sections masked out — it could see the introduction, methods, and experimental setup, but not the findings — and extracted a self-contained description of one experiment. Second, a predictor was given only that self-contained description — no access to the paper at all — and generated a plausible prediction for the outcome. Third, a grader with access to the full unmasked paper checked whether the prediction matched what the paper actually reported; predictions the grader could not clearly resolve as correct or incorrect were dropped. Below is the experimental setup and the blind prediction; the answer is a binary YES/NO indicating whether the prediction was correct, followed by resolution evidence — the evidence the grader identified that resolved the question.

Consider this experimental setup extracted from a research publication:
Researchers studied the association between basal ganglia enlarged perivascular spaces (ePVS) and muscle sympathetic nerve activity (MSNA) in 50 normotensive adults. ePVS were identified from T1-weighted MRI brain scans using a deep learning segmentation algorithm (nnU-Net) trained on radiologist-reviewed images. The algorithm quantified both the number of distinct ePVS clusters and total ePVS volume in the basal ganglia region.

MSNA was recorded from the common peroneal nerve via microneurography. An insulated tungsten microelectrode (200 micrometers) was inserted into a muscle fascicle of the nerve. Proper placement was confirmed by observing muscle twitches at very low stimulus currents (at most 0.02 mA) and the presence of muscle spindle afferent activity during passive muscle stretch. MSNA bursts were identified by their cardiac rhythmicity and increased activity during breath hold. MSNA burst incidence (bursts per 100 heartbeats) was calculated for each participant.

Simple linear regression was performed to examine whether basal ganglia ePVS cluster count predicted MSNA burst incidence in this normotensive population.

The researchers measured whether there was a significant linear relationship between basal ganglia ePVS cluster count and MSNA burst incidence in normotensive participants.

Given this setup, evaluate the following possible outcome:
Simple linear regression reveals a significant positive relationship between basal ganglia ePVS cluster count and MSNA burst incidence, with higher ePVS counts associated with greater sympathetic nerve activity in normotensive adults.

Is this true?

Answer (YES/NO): NO